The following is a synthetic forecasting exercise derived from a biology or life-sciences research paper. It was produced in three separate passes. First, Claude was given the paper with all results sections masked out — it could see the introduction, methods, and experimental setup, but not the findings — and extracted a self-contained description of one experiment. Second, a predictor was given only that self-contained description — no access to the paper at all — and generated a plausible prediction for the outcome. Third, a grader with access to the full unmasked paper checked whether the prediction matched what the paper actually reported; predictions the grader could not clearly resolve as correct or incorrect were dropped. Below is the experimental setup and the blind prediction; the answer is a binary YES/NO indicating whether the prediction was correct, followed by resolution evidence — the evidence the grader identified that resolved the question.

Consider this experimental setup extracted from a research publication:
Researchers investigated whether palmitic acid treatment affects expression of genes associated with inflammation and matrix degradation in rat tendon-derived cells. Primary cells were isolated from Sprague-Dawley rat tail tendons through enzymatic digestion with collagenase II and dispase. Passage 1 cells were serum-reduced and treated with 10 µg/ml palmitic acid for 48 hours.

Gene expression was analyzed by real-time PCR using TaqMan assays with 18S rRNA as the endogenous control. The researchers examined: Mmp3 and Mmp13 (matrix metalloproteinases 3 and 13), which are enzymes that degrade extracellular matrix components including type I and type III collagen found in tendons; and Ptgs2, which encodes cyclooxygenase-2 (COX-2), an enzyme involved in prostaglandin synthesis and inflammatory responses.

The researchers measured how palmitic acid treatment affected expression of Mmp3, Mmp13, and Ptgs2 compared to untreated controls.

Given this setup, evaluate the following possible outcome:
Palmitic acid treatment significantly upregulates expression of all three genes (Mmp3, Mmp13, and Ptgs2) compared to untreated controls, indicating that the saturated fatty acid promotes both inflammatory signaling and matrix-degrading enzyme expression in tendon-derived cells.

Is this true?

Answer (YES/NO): YES